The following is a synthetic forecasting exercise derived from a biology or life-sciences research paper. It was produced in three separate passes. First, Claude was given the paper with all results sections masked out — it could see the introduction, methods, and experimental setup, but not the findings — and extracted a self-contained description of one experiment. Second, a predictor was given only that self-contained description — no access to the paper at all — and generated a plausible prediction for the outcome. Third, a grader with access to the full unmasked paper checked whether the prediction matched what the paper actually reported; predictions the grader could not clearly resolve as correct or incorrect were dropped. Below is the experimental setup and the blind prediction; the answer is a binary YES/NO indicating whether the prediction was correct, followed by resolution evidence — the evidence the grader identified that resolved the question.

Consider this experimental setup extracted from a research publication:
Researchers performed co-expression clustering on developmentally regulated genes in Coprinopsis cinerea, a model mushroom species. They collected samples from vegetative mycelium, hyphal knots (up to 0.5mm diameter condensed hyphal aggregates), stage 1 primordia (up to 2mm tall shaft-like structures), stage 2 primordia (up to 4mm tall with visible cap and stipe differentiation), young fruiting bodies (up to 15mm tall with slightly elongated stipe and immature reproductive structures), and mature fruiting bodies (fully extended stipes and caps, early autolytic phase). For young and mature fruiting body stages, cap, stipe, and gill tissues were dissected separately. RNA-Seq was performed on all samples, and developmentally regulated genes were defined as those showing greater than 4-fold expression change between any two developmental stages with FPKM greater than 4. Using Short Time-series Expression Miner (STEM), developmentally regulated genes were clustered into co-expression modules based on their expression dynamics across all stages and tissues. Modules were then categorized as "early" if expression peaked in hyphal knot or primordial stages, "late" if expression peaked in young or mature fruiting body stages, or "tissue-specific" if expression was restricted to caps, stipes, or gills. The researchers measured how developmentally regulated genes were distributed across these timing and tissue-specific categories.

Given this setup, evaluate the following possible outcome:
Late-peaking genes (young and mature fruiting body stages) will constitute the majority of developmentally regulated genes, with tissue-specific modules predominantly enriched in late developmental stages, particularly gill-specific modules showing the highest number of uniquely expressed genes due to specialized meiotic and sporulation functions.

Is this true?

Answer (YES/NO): NO